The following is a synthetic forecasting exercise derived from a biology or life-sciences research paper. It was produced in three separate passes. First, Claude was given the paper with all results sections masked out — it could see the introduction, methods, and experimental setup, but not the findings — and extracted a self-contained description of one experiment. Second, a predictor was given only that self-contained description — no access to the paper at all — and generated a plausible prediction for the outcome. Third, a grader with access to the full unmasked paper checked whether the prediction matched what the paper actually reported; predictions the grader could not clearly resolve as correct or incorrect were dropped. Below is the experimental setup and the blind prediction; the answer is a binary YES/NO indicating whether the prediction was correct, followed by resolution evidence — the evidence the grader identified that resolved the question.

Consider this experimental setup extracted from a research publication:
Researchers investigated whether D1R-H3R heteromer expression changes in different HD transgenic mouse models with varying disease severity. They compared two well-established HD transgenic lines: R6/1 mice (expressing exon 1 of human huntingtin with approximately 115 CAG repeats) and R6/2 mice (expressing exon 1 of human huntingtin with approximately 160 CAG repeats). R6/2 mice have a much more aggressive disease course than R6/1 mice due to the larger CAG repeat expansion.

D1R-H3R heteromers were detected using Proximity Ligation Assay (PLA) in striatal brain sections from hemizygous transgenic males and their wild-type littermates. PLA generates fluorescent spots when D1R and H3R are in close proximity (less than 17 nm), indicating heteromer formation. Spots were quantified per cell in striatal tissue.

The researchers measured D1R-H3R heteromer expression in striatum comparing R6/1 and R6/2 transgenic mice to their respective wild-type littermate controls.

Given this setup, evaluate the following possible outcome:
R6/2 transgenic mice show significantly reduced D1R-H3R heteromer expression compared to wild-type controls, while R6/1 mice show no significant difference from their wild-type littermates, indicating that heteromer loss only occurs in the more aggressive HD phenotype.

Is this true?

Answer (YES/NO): NO